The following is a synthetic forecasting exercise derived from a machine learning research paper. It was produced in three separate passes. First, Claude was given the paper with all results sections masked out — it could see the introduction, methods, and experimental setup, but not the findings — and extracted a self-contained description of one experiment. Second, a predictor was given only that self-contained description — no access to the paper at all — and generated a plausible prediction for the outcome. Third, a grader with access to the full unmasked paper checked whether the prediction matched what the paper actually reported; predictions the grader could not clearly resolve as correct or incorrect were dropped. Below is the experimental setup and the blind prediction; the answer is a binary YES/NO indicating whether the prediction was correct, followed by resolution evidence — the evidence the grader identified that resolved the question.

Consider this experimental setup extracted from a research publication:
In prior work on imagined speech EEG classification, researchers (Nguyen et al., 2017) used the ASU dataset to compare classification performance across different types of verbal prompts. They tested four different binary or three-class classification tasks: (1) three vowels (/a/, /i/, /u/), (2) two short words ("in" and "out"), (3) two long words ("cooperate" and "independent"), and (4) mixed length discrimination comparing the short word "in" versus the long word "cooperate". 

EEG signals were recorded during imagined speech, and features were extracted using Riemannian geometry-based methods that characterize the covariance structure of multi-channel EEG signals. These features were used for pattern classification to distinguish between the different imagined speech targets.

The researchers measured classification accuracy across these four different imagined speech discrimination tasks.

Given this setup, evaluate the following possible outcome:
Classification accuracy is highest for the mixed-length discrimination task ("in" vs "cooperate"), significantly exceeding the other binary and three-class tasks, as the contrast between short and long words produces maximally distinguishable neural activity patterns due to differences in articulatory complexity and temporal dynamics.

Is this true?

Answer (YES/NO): YES